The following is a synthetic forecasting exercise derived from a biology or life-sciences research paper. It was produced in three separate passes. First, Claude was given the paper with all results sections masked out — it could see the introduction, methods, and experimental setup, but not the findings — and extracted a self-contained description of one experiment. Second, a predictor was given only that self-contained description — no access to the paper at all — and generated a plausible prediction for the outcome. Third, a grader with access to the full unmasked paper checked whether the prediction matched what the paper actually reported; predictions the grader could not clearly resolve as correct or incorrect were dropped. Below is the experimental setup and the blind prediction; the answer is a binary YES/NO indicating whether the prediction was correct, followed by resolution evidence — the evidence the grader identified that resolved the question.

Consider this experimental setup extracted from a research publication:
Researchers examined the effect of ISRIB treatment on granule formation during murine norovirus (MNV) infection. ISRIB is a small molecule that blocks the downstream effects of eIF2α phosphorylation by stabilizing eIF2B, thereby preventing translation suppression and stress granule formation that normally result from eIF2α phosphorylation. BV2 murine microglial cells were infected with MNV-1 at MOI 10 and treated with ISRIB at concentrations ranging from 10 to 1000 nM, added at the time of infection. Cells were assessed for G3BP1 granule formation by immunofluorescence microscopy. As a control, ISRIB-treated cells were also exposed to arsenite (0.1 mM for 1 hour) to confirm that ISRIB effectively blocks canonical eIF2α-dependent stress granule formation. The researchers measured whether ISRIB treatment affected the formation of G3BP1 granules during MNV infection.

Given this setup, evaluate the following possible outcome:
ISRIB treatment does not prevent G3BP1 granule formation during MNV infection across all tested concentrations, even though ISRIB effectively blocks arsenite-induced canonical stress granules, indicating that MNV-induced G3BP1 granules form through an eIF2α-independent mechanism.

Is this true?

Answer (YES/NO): YES